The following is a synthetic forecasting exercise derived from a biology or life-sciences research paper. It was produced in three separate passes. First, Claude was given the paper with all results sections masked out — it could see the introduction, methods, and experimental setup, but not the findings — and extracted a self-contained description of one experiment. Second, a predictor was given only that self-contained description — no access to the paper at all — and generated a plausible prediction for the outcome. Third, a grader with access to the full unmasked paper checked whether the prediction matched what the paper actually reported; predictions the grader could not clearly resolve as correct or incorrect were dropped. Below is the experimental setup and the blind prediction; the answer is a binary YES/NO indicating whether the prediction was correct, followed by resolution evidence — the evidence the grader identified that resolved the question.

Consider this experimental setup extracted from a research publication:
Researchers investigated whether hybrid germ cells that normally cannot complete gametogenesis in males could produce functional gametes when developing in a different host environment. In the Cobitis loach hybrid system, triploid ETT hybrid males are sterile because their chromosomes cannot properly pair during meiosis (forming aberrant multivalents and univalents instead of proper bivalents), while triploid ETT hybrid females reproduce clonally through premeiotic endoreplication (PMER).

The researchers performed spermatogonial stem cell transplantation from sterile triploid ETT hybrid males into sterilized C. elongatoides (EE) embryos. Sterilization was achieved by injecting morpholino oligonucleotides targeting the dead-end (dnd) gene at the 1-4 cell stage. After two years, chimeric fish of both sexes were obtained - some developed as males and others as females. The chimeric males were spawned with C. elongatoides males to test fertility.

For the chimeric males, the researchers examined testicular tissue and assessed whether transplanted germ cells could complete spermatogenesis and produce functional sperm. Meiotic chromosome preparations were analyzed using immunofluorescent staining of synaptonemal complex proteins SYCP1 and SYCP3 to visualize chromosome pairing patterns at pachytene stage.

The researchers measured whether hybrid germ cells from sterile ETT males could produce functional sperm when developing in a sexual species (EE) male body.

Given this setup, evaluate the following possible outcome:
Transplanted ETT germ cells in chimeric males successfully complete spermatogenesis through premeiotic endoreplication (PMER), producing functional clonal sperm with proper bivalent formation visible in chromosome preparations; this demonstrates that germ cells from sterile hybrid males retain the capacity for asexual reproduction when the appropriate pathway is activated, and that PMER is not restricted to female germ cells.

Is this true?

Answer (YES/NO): NO